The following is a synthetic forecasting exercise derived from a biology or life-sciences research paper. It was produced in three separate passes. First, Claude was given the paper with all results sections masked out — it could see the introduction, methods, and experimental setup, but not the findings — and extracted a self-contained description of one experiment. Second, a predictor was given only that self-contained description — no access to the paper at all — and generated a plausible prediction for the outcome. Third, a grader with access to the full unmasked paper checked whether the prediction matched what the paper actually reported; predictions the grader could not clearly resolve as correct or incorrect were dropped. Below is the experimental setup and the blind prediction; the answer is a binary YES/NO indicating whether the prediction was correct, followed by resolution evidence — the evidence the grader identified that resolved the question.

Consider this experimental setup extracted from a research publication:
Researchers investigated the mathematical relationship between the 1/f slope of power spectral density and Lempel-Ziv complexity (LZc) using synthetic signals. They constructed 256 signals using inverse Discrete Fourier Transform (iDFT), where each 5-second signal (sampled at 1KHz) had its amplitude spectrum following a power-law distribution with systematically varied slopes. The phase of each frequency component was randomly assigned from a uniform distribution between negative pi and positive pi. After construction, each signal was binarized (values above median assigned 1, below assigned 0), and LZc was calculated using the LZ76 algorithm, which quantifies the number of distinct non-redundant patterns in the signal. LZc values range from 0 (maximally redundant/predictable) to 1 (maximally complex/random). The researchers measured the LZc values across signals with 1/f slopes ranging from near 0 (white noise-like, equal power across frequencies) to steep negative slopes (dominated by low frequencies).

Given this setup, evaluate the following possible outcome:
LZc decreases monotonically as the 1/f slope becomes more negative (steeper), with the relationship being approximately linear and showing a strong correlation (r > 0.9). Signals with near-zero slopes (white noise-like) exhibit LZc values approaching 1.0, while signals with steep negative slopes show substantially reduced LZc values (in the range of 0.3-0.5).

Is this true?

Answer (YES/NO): NO